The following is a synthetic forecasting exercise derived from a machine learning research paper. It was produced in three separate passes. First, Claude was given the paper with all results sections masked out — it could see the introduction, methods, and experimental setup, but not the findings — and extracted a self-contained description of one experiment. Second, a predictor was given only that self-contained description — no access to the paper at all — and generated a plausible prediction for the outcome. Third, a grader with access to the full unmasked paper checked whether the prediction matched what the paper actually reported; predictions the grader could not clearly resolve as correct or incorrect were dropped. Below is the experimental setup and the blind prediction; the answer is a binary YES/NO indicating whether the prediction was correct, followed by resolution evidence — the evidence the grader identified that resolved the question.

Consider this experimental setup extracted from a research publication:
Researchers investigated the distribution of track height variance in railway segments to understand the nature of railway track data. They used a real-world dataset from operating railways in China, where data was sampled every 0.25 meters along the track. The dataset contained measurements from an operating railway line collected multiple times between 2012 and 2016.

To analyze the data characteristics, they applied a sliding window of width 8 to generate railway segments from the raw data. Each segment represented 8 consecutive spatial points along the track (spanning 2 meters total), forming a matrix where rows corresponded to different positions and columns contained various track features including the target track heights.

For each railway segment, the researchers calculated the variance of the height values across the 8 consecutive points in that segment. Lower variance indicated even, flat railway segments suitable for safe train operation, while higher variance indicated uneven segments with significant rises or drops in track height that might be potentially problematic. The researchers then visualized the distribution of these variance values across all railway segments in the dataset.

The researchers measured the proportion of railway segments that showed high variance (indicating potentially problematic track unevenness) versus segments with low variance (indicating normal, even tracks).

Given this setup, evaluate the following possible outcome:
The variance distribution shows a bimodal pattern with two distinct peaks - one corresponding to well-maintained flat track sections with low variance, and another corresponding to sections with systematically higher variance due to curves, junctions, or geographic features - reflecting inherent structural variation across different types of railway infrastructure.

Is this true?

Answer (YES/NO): NO